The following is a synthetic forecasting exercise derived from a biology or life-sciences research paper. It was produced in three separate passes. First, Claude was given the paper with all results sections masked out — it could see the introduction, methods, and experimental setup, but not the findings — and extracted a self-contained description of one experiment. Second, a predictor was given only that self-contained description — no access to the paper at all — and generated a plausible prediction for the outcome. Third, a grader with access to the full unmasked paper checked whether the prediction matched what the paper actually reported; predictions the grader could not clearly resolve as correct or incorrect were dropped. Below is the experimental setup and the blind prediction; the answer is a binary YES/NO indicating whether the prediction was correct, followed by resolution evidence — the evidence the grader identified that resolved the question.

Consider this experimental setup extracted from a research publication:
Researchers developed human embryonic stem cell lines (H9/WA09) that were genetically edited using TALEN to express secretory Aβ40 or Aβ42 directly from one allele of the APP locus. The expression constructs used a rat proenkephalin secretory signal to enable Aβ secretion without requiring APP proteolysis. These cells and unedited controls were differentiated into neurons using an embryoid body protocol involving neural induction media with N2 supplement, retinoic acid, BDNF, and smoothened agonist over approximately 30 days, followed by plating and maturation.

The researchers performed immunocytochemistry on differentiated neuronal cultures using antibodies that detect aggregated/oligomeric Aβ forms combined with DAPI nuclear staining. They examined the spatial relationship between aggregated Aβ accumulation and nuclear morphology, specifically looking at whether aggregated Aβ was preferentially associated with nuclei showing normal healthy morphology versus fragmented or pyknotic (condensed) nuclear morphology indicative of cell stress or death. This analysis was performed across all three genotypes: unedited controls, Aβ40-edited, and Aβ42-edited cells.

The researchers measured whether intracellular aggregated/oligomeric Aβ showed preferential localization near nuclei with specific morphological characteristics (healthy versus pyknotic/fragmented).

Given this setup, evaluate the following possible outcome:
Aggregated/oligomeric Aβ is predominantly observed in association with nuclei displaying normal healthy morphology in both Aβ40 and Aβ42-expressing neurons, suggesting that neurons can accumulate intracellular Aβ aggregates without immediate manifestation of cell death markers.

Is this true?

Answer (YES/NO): NO